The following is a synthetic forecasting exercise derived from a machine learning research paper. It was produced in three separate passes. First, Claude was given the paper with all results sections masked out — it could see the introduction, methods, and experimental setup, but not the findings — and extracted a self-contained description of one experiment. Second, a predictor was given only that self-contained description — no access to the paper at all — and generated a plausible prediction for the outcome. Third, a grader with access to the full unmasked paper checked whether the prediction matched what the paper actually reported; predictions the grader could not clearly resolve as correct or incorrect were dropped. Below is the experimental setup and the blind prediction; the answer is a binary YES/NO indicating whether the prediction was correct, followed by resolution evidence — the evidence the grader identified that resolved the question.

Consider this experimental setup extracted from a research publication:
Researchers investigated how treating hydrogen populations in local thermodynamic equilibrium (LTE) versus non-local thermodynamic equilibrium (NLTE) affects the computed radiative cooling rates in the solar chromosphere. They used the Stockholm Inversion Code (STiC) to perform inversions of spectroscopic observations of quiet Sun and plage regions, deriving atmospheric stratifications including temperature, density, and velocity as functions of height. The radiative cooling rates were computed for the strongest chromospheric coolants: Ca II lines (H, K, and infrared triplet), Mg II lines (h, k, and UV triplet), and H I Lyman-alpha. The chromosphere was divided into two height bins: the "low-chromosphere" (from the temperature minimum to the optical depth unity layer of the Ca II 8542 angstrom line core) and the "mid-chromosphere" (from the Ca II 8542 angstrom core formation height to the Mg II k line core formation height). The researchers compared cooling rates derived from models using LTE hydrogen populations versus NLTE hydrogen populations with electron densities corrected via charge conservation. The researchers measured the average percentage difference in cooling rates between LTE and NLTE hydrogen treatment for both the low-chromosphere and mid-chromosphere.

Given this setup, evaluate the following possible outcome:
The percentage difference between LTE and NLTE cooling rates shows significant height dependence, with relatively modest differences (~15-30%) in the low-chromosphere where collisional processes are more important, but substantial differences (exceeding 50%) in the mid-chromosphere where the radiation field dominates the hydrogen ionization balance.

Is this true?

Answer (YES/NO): NO